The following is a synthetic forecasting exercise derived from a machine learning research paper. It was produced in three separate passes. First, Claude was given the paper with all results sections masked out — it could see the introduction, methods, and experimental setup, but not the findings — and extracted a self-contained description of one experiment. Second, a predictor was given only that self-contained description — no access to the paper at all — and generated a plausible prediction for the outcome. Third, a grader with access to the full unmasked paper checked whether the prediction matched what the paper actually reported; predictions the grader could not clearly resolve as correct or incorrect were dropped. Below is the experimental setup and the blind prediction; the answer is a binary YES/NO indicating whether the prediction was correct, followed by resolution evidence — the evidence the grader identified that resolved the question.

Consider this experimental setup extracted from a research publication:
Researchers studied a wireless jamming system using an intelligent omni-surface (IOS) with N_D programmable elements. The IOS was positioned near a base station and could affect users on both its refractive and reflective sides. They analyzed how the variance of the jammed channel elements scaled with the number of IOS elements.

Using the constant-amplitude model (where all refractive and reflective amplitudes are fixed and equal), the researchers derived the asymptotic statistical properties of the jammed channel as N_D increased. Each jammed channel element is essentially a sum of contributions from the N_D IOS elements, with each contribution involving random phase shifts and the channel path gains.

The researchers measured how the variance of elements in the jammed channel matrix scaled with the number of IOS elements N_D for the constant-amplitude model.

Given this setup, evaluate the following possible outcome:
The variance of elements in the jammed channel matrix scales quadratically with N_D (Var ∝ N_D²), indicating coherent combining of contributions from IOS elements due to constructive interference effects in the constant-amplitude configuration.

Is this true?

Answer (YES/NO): NO